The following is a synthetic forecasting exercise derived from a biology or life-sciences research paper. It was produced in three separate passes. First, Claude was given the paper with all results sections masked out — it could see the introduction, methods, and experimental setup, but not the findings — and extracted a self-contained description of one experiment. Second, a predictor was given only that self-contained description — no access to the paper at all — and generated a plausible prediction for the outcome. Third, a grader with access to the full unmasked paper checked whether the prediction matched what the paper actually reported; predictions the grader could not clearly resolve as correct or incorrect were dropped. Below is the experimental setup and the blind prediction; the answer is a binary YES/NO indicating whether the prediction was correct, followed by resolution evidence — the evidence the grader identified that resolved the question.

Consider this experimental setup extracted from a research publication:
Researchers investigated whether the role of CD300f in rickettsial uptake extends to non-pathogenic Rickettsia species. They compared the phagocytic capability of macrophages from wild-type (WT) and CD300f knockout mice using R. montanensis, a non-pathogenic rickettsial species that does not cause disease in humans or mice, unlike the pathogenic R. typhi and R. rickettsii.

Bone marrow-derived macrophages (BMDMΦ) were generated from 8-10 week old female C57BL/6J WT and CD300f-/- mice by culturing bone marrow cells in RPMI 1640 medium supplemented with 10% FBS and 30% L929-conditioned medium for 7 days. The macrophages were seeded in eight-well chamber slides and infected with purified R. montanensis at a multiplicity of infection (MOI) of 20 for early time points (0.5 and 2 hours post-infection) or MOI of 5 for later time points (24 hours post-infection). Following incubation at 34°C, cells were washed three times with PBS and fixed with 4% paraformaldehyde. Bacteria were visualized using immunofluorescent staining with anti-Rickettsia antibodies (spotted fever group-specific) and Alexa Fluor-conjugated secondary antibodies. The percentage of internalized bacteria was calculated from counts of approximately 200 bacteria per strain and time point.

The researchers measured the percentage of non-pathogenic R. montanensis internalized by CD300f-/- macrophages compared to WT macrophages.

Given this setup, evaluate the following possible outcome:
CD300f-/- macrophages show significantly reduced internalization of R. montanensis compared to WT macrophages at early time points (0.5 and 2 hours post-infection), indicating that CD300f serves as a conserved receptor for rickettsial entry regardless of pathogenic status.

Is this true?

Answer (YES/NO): YES